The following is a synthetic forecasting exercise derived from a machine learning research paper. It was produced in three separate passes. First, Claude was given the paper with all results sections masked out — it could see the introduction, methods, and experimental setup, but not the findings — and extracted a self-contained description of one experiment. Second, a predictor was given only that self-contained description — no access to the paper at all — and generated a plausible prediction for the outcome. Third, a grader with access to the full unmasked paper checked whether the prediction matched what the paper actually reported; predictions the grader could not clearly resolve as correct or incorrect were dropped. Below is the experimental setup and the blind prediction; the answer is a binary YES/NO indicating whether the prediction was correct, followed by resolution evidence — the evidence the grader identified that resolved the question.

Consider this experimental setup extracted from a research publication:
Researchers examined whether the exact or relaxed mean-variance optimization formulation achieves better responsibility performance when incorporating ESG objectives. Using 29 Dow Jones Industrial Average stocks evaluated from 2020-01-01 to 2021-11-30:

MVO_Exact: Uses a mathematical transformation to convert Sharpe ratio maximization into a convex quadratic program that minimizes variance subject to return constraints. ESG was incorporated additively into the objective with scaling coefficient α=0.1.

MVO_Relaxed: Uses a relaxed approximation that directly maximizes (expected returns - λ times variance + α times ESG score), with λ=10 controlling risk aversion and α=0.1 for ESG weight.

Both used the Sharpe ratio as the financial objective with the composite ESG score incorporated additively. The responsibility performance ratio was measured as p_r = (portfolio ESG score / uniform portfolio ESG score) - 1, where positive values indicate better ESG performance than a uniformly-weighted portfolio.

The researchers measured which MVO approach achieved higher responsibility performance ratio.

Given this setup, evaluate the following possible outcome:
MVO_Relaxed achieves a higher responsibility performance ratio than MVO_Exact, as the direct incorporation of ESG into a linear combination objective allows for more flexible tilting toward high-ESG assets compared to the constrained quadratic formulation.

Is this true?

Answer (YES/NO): YES